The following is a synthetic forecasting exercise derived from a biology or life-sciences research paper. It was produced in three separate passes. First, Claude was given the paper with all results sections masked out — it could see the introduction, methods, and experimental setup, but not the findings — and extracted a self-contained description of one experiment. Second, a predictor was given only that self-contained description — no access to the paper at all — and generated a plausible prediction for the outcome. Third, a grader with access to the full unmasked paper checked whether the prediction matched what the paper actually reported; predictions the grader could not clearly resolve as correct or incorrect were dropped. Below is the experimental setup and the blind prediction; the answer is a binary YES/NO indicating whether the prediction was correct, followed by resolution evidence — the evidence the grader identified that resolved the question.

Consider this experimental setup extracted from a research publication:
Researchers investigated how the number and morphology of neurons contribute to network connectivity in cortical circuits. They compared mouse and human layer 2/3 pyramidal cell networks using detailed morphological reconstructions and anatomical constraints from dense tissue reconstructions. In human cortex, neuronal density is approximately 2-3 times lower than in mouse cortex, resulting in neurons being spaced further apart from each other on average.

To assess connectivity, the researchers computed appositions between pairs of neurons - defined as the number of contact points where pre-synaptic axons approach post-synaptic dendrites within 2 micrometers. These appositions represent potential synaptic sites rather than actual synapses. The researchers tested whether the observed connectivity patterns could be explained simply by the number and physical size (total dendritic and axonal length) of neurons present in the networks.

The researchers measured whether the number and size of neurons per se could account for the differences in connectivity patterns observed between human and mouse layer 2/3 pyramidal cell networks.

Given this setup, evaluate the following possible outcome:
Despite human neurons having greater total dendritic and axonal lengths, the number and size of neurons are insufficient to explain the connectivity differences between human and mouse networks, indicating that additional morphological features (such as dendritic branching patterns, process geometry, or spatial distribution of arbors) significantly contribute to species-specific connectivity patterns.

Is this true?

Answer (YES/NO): YES